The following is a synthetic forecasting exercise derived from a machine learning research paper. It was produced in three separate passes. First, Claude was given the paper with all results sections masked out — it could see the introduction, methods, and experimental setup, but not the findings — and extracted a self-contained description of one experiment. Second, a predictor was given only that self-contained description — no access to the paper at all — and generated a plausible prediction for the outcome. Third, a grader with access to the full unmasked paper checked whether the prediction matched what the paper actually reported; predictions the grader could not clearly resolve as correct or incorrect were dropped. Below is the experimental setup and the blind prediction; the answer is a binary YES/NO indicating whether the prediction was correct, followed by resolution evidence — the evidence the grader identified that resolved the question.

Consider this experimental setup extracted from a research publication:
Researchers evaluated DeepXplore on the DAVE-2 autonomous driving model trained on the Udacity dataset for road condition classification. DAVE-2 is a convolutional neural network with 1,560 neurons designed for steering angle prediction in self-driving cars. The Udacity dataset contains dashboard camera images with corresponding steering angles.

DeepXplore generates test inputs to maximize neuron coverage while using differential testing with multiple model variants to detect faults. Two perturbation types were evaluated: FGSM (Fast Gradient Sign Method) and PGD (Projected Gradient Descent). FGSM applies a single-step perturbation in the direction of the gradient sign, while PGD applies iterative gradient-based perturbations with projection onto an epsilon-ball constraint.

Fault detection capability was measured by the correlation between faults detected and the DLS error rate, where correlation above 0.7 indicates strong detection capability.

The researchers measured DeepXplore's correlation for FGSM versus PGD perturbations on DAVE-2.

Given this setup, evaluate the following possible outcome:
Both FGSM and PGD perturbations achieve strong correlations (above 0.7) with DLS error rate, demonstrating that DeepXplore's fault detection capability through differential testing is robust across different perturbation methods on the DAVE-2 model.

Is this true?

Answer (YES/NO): NO